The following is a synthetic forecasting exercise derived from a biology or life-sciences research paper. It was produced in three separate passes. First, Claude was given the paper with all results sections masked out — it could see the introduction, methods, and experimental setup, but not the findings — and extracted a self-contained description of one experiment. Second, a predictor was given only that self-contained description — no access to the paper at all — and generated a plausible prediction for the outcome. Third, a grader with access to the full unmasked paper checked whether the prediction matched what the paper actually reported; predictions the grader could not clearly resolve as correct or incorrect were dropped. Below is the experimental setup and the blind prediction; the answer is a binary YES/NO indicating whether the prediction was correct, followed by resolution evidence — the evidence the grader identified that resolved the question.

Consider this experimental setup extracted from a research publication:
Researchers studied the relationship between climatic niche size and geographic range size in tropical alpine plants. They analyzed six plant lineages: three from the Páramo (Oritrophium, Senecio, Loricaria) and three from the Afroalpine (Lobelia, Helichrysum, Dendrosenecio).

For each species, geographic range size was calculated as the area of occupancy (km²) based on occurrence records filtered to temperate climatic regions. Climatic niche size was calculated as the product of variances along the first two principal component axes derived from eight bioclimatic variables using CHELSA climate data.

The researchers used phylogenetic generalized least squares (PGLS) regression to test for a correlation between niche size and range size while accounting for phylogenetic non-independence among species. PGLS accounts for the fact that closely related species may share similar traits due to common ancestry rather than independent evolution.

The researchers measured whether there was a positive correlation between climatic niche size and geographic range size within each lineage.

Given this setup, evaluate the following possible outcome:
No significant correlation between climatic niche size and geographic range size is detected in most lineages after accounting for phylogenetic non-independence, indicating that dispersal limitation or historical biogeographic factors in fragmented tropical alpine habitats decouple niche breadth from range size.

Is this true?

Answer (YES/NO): NO